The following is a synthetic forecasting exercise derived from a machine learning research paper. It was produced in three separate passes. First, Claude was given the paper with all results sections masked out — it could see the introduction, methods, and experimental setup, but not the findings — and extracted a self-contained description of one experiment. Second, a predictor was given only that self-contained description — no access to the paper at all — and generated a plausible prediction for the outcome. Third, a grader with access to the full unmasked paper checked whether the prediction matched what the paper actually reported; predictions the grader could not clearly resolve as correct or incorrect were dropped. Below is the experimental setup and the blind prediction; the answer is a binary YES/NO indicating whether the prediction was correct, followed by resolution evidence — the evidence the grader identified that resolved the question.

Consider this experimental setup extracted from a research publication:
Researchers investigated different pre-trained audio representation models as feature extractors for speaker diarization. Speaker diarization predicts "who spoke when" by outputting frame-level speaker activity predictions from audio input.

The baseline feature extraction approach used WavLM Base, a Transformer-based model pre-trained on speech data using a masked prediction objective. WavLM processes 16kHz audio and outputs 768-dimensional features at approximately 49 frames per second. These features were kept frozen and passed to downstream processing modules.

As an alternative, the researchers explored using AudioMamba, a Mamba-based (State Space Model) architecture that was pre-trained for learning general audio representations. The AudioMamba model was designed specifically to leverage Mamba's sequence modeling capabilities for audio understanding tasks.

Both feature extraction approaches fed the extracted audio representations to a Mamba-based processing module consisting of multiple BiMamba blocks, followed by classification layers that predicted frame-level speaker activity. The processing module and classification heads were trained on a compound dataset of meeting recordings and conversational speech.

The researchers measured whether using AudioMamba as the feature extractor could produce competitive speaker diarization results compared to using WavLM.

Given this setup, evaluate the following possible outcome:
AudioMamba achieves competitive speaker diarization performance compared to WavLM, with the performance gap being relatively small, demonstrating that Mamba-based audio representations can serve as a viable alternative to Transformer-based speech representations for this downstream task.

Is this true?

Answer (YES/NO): NO